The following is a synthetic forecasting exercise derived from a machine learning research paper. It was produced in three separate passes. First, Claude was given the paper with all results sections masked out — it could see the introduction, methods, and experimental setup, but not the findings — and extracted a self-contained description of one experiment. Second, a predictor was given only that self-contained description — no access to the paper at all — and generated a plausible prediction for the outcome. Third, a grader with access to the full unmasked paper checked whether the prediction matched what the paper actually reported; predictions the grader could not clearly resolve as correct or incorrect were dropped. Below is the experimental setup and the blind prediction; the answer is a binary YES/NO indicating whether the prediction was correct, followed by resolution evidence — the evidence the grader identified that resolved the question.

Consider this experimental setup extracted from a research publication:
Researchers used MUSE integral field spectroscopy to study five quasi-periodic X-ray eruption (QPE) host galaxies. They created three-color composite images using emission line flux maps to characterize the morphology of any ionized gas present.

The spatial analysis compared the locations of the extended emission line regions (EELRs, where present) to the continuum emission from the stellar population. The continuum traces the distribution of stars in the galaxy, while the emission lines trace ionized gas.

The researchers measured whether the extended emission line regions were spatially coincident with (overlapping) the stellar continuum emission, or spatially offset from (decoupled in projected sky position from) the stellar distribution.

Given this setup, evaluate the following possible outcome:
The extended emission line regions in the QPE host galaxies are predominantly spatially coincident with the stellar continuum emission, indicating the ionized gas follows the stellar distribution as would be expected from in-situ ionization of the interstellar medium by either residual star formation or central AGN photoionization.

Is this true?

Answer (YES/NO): NO